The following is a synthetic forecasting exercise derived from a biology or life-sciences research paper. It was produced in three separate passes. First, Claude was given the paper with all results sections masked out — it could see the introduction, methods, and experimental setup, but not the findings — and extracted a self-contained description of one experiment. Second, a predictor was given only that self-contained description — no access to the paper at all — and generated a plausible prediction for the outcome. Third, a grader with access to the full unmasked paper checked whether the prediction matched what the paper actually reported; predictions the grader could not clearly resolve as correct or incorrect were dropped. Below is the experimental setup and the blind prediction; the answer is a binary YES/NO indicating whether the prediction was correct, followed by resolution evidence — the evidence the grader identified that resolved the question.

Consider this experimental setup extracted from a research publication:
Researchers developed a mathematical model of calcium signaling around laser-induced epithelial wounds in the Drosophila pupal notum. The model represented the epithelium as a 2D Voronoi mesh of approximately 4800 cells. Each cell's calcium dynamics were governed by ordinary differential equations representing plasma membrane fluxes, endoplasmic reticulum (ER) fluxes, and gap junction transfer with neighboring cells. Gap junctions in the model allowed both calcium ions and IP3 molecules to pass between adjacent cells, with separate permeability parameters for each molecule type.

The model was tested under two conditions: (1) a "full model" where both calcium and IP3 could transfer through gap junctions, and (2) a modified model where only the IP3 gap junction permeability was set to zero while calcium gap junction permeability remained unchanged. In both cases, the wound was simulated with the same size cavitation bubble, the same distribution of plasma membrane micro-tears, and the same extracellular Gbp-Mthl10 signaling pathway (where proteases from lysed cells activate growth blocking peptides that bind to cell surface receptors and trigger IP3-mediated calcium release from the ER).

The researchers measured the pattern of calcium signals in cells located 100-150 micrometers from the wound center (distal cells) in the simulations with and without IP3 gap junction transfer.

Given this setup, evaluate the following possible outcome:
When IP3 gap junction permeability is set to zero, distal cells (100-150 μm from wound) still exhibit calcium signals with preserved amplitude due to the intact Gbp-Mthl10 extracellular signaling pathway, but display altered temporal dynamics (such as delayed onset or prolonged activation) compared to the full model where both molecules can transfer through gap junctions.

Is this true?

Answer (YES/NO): NO